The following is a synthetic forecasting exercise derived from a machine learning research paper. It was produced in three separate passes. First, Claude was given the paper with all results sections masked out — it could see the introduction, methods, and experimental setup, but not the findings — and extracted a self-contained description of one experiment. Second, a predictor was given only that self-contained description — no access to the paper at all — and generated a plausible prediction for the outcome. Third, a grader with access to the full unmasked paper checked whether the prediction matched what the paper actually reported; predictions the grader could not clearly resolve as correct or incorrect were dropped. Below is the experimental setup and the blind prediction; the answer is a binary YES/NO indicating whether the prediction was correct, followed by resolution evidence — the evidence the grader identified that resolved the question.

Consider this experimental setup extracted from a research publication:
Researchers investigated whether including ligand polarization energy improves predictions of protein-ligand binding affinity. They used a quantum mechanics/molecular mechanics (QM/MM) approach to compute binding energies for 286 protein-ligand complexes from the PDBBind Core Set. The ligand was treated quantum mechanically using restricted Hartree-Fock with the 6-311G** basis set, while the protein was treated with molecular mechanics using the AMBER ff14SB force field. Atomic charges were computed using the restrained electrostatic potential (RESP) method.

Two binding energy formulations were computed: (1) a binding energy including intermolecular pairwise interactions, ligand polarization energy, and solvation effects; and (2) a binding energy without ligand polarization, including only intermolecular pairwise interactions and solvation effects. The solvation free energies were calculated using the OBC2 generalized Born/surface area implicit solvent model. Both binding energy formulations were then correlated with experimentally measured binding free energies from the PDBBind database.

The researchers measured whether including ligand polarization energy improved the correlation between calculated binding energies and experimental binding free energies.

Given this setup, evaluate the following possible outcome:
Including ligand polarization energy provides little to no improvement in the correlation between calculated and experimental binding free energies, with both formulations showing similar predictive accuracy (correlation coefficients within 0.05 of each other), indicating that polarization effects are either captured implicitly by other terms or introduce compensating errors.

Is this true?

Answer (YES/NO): YES